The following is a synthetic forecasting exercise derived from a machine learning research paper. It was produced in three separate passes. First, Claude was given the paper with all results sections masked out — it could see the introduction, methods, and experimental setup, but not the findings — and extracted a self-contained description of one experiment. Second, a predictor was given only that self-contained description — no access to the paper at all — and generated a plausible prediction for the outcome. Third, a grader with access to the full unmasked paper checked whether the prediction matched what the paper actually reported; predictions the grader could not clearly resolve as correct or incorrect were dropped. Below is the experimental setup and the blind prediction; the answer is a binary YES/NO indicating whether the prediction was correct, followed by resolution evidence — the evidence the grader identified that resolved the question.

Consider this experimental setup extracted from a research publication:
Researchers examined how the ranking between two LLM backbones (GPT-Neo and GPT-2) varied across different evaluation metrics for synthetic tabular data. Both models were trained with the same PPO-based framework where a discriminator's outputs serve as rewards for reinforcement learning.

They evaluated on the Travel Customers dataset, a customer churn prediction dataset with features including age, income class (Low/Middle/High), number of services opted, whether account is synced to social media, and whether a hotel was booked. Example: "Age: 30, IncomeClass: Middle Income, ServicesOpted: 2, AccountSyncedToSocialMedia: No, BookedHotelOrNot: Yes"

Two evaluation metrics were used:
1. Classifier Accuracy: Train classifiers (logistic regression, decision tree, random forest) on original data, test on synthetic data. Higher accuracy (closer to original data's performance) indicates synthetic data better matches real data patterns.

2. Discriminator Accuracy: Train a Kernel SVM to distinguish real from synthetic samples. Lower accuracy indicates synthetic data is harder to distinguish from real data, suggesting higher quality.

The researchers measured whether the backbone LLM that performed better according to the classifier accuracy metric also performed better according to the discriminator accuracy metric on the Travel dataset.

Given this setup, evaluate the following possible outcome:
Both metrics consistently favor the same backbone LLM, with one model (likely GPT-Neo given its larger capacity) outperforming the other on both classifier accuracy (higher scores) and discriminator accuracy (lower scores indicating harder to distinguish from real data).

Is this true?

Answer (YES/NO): NO